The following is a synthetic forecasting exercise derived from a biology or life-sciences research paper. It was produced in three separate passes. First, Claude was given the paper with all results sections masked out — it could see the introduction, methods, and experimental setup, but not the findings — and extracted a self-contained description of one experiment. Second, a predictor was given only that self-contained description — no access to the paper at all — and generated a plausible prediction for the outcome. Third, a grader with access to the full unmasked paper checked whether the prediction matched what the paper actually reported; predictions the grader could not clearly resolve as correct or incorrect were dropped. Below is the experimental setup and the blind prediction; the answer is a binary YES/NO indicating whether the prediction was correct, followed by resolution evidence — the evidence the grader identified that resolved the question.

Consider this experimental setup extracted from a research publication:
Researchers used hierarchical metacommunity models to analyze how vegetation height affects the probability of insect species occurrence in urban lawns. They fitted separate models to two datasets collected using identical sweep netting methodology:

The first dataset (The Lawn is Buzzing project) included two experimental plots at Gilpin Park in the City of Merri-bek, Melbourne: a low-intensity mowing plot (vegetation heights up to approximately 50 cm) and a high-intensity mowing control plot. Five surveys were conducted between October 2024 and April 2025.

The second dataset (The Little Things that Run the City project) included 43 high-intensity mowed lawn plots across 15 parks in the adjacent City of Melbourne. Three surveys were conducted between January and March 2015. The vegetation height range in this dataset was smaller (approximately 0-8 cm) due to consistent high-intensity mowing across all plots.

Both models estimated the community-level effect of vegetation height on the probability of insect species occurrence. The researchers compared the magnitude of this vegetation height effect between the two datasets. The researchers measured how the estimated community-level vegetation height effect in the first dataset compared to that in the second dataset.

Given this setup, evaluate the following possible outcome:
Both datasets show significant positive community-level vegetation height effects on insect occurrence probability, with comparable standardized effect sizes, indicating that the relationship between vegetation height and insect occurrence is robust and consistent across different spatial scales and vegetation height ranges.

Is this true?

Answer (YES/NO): NO